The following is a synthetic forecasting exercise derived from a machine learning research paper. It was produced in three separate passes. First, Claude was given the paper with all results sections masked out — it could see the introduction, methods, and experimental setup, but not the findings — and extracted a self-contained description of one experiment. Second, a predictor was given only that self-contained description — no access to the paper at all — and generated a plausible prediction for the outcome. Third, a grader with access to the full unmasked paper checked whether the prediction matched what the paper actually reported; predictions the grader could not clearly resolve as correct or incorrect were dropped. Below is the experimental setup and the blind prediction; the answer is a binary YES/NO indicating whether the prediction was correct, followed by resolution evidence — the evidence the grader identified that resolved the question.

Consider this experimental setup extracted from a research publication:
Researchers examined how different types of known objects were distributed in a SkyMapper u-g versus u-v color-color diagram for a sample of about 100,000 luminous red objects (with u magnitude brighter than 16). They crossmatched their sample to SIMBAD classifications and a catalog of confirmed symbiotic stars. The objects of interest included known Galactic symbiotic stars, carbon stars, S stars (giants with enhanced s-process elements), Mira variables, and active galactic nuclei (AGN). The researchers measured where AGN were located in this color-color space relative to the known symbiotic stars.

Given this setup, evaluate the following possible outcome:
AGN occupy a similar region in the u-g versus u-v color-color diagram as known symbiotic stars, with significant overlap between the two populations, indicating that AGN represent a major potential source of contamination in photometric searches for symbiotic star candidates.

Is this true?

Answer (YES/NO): NO